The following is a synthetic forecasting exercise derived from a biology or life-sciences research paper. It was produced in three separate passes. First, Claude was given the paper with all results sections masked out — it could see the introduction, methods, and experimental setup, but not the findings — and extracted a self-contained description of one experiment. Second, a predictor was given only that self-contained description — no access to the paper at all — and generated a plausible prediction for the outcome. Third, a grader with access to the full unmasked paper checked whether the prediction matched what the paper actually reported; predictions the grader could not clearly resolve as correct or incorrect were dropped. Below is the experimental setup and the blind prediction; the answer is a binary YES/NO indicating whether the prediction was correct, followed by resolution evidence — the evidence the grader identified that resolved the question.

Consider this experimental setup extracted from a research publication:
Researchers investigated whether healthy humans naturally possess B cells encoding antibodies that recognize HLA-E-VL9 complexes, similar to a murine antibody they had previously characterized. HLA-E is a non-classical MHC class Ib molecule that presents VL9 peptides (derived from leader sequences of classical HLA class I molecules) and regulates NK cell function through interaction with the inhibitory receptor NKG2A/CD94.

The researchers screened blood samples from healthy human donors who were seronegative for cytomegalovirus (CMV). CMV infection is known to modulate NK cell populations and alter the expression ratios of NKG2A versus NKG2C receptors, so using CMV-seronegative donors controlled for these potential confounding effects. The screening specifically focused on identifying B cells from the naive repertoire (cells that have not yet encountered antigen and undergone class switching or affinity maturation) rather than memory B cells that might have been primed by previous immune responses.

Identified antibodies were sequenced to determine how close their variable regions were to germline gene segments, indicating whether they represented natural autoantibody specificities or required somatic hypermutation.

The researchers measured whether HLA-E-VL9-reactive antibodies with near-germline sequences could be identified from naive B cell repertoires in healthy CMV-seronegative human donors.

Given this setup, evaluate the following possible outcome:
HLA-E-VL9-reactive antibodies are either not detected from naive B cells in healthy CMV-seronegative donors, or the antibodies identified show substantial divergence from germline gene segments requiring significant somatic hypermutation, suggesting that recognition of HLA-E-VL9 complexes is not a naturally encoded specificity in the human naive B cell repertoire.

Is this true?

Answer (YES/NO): NO